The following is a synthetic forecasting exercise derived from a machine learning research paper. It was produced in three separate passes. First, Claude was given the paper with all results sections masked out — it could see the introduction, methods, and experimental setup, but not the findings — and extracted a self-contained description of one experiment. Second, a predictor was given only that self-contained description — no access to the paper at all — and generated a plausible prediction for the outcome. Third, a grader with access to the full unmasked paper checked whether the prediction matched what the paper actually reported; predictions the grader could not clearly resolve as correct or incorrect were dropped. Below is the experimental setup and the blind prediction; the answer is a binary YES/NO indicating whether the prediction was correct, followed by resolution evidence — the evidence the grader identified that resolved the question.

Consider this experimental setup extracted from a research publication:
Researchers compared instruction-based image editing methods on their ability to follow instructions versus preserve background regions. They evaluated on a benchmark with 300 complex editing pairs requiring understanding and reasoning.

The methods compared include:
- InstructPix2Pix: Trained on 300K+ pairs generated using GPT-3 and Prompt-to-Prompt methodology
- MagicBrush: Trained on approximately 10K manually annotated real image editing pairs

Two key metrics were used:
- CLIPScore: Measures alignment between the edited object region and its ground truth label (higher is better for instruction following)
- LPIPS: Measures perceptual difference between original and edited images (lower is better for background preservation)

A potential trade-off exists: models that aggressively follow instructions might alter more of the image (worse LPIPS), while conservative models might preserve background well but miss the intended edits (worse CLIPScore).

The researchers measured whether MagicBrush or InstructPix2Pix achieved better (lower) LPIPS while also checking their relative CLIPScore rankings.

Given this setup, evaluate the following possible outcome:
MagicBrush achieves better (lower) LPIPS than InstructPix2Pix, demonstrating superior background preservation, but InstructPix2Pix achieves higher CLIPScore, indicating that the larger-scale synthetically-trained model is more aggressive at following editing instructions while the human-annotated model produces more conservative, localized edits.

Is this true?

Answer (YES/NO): NO